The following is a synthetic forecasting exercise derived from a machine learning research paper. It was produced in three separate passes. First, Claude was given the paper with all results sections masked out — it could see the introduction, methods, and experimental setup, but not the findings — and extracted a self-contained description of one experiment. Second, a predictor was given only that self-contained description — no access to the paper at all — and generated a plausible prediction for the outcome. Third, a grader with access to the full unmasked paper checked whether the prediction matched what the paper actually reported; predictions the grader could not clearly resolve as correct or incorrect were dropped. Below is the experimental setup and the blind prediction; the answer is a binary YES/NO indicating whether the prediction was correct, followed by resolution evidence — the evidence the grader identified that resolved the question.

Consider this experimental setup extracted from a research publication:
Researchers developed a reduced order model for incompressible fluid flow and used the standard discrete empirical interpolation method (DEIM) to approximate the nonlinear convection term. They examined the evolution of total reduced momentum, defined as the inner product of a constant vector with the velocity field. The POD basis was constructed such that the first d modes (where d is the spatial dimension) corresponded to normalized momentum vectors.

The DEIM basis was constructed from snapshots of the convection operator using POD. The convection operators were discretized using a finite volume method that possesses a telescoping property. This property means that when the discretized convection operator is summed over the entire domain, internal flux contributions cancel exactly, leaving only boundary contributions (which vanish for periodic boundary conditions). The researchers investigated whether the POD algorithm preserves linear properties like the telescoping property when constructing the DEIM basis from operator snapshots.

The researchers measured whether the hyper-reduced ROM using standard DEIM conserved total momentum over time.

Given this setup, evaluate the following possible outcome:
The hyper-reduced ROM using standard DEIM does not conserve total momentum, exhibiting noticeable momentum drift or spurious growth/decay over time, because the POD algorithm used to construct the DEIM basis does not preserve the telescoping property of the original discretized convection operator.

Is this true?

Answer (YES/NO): NO